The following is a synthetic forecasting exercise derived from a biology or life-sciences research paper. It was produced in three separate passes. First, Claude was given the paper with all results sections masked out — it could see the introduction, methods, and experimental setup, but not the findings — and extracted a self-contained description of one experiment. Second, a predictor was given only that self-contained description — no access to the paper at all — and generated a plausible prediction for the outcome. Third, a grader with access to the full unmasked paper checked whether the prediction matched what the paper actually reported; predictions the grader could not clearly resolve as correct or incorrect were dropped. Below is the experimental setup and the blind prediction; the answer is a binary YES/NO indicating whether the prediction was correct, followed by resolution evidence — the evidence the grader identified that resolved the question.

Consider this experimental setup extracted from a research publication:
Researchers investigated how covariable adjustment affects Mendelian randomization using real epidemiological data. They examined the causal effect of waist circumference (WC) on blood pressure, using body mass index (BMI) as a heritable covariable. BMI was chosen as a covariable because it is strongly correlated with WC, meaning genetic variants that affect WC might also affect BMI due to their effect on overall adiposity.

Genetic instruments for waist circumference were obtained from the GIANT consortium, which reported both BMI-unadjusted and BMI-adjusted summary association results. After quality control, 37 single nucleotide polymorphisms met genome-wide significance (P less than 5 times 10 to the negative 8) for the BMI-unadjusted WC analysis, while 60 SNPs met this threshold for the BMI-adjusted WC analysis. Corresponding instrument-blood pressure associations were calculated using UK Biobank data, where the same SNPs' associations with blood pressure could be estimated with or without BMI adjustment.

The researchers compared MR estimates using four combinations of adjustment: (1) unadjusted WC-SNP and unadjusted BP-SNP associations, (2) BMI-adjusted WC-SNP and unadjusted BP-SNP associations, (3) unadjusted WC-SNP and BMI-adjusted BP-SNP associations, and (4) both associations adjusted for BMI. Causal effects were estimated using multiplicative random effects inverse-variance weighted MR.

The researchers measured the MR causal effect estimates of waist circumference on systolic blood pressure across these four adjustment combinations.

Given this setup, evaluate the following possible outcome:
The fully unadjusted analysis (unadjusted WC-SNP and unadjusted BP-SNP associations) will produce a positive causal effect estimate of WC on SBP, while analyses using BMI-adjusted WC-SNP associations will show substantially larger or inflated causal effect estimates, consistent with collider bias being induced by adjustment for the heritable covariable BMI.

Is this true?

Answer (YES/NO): NO